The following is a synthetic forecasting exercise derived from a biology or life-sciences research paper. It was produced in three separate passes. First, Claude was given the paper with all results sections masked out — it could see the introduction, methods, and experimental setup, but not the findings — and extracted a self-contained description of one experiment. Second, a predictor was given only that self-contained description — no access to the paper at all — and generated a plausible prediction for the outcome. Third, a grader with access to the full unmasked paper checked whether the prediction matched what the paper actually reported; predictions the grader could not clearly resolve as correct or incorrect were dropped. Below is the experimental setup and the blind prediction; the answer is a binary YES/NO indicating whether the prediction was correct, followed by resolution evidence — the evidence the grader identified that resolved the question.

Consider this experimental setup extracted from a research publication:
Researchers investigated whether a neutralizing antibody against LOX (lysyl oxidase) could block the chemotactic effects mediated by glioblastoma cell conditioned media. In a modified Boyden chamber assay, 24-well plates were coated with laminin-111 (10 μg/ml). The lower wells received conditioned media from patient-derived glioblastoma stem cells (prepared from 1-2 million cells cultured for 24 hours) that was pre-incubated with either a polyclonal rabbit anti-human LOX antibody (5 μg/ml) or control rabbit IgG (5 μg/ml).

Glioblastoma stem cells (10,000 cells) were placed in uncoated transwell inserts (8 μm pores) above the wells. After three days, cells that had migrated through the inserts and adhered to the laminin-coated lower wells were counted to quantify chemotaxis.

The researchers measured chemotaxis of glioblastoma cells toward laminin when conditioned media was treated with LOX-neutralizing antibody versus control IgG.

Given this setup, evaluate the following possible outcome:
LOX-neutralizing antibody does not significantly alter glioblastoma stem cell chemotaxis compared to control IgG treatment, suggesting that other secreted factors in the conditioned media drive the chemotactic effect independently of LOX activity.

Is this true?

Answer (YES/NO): NO